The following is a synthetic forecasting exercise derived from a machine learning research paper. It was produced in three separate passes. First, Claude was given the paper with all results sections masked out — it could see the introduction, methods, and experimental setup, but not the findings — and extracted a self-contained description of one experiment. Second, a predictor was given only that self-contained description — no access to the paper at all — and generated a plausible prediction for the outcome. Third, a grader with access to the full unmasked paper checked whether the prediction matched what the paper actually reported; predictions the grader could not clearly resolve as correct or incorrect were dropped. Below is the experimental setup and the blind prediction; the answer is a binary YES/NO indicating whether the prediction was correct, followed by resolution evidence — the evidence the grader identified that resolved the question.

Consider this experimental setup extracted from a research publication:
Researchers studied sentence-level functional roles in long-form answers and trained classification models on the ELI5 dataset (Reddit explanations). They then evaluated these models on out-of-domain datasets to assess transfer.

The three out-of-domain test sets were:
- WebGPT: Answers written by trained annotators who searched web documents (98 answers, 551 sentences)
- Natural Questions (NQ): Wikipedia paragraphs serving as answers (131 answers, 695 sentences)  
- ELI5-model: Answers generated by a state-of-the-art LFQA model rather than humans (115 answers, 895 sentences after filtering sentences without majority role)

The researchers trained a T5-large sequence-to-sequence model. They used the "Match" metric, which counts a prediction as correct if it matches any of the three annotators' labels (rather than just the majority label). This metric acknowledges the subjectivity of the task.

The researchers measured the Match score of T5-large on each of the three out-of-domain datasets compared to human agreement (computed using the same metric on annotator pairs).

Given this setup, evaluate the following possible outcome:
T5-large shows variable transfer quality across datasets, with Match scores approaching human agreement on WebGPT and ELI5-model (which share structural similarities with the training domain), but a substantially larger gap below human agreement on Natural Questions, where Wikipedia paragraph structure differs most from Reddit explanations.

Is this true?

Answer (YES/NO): NO